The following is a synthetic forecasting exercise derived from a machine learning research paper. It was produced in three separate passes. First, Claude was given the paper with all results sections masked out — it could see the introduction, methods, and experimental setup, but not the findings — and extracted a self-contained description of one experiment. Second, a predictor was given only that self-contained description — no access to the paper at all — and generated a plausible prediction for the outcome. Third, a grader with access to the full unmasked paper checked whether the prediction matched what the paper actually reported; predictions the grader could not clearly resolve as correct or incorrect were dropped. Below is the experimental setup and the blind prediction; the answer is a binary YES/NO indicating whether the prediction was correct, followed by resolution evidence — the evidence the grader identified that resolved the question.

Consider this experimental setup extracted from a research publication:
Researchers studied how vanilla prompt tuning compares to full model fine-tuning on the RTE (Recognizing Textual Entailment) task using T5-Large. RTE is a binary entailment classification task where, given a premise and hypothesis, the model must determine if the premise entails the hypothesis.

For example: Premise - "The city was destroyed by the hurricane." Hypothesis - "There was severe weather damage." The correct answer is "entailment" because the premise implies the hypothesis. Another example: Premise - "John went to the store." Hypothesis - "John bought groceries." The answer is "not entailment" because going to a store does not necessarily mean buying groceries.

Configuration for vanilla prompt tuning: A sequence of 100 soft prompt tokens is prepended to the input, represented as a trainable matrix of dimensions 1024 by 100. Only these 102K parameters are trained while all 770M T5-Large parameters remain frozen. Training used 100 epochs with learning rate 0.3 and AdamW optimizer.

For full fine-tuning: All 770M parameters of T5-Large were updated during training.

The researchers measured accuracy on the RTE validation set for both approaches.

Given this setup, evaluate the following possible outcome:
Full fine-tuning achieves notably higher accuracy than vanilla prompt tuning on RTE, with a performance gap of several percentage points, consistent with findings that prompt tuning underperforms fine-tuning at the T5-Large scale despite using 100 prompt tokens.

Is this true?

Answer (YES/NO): NO